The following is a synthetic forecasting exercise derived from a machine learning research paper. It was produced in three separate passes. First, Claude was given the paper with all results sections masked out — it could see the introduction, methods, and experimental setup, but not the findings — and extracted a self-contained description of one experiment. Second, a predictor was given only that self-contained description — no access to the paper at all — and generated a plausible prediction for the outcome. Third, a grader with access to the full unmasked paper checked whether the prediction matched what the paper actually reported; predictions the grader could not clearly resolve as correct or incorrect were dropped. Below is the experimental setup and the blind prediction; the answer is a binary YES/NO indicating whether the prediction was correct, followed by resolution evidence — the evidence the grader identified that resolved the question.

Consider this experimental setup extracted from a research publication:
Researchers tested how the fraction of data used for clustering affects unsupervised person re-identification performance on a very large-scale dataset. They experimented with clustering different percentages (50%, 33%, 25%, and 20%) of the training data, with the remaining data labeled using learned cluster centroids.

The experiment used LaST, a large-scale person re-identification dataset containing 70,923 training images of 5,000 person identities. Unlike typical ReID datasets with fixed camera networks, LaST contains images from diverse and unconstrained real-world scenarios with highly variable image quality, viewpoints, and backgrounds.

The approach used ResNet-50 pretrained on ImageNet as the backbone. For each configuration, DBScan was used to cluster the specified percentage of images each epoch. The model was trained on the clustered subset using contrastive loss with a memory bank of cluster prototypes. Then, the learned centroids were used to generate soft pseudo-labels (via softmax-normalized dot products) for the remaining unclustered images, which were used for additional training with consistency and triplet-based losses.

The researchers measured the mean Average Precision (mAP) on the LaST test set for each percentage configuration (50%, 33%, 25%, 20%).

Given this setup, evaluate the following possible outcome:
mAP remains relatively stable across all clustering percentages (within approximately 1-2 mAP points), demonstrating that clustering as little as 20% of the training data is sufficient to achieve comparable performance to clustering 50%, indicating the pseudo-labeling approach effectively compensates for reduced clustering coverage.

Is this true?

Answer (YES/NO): NO